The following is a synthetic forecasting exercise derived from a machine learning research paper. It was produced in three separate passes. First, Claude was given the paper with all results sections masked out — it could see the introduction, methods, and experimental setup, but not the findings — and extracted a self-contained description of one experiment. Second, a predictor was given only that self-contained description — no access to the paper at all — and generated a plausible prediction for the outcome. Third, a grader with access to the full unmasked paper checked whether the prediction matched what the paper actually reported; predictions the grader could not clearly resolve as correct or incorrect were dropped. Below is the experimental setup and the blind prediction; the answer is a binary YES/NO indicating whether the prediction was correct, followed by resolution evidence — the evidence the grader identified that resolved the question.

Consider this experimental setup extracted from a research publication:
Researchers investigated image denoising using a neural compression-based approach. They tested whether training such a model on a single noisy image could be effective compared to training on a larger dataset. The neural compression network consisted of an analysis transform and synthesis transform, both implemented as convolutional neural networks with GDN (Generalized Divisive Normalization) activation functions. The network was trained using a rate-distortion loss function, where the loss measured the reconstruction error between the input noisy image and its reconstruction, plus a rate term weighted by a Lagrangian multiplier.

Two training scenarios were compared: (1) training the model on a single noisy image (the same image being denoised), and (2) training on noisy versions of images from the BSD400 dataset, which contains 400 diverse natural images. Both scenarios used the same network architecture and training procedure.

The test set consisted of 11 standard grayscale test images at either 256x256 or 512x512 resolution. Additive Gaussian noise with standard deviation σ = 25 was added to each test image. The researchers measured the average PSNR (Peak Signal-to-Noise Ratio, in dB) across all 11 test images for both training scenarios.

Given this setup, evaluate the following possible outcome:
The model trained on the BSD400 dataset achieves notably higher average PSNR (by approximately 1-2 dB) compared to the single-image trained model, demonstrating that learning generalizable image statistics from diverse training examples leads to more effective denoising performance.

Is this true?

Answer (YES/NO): NO